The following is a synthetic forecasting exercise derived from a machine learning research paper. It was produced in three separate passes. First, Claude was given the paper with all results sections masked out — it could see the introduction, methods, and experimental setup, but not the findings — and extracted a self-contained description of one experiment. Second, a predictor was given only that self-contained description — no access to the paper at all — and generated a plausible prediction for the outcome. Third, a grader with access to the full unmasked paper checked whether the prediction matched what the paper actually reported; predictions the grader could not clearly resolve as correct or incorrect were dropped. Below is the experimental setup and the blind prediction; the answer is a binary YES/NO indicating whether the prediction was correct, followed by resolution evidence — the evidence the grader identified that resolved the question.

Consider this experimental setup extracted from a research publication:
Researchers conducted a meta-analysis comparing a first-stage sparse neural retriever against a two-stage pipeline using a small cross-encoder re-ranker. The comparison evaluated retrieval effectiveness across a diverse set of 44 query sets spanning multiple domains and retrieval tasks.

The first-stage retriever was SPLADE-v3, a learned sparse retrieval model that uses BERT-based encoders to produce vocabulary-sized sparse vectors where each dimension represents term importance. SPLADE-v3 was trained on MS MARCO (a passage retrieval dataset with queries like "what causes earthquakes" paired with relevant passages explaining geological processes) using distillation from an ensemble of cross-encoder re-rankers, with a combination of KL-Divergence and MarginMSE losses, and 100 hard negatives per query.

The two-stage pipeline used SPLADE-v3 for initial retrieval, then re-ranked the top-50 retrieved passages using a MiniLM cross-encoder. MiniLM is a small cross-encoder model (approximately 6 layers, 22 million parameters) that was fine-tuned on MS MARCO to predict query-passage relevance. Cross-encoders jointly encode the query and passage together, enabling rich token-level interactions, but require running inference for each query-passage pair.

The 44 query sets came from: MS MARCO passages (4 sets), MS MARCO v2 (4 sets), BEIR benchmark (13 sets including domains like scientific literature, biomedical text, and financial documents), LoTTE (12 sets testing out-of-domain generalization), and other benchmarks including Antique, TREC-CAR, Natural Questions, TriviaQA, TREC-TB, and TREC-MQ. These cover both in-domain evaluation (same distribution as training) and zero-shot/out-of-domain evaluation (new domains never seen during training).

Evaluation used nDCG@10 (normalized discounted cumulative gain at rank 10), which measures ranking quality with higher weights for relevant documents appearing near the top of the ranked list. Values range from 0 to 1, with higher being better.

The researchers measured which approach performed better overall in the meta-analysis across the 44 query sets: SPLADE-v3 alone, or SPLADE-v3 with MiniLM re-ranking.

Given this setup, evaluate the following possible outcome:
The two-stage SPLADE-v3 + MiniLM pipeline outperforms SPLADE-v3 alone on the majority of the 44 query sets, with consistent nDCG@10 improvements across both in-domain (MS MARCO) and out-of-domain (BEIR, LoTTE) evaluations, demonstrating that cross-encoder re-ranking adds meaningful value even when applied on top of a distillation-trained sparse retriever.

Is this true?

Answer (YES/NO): NO